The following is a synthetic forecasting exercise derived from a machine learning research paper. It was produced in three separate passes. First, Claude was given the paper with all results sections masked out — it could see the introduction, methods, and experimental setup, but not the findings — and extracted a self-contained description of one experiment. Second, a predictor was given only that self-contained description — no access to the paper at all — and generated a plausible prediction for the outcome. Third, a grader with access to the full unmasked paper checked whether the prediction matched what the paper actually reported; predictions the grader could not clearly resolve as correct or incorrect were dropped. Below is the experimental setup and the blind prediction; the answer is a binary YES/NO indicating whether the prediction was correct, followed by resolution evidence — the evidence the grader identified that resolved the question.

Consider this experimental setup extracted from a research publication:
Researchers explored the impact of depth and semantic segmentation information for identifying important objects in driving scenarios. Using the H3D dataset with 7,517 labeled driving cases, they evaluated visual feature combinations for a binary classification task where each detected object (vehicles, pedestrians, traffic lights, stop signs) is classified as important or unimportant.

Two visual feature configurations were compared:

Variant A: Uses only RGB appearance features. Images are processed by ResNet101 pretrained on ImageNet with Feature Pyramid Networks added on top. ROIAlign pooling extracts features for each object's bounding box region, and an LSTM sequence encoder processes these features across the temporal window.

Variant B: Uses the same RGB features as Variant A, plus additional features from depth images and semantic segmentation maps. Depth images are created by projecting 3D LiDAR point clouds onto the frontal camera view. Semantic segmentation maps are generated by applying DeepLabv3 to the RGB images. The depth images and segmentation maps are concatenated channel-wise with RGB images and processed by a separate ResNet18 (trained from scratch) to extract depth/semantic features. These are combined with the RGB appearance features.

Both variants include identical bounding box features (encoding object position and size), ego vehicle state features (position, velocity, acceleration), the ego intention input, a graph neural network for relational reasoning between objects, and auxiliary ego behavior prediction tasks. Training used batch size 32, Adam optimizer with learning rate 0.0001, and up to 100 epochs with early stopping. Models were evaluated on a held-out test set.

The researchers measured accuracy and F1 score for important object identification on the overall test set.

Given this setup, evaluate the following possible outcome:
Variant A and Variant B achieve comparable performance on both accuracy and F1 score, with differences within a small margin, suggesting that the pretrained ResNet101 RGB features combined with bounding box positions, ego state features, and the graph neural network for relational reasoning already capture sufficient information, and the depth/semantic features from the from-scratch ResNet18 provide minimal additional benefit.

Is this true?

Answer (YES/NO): NO